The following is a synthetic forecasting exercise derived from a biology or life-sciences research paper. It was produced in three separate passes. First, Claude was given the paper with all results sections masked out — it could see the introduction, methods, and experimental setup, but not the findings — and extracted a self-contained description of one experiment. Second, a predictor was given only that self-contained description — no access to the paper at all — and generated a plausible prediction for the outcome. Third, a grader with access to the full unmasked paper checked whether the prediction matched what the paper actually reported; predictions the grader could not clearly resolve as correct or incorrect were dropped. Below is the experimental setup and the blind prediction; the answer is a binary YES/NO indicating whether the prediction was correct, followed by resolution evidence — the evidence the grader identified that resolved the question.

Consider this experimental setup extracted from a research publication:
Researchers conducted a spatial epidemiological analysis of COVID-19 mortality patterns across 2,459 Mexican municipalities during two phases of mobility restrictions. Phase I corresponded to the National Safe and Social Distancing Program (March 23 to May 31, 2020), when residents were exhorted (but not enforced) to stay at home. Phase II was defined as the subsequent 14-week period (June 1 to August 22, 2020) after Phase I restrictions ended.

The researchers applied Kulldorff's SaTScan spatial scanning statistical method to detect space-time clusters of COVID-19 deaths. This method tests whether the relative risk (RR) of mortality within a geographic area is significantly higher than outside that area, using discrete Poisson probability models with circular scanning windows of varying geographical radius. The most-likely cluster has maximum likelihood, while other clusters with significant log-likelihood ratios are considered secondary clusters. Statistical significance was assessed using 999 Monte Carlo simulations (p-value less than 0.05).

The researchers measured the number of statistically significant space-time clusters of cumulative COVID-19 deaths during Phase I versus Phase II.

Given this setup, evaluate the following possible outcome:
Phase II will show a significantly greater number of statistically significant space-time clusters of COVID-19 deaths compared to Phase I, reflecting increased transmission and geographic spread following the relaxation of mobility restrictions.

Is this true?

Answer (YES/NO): NO